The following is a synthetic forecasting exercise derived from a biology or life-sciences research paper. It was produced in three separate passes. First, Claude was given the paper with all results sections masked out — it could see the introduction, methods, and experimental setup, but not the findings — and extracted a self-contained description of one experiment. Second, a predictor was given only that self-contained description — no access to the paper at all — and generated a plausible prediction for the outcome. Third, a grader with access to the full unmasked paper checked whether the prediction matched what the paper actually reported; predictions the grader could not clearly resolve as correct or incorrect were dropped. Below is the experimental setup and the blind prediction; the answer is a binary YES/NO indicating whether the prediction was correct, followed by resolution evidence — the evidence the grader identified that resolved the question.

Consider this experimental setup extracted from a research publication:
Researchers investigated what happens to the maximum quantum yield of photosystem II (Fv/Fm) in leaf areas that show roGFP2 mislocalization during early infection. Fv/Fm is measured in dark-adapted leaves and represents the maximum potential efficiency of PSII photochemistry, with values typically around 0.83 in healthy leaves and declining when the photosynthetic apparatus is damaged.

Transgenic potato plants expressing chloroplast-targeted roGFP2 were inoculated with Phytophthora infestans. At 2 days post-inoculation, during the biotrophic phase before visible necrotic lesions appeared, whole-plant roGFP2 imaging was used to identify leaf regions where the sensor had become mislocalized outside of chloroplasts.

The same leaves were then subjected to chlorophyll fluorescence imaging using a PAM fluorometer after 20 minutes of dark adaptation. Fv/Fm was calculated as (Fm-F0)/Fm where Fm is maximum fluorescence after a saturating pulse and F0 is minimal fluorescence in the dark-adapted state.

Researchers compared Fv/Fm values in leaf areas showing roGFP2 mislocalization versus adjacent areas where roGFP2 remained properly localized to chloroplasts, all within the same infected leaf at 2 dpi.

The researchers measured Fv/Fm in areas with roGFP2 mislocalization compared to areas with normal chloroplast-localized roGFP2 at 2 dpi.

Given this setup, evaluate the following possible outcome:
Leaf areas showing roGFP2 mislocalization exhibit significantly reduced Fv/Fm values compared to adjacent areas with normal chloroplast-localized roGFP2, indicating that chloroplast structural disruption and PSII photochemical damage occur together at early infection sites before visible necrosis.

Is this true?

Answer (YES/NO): NO